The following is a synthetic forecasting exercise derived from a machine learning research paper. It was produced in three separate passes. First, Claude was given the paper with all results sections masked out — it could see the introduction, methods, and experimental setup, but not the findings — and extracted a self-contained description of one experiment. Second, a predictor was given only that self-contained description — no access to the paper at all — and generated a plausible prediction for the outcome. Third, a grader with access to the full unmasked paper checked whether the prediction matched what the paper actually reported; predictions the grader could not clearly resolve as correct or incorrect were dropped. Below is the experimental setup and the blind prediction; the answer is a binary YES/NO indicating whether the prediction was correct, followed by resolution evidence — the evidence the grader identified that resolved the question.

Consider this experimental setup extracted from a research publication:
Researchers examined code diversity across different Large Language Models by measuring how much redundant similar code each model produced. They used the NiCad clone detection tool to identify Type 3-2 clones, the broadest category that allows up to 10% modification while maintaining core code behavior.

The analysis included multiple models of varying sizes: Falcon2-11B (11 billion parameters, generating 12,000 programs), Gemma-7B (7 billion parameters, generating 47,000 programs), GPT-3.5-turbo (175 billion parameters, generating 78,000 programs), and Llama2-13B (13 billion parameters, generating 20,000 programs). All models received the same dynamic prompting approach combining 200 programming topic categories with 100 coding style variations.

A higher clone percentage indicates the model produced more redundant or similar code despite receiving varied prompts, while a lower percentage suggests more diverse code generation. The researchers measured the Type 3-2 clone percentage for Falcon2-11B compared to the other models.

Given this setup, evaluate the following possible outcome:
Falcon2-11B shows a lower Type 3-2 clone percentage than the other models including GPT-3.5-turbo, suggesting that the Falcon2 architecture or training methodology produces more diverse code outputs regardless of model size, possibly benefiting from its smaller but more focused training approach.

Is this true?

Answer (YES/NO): YES